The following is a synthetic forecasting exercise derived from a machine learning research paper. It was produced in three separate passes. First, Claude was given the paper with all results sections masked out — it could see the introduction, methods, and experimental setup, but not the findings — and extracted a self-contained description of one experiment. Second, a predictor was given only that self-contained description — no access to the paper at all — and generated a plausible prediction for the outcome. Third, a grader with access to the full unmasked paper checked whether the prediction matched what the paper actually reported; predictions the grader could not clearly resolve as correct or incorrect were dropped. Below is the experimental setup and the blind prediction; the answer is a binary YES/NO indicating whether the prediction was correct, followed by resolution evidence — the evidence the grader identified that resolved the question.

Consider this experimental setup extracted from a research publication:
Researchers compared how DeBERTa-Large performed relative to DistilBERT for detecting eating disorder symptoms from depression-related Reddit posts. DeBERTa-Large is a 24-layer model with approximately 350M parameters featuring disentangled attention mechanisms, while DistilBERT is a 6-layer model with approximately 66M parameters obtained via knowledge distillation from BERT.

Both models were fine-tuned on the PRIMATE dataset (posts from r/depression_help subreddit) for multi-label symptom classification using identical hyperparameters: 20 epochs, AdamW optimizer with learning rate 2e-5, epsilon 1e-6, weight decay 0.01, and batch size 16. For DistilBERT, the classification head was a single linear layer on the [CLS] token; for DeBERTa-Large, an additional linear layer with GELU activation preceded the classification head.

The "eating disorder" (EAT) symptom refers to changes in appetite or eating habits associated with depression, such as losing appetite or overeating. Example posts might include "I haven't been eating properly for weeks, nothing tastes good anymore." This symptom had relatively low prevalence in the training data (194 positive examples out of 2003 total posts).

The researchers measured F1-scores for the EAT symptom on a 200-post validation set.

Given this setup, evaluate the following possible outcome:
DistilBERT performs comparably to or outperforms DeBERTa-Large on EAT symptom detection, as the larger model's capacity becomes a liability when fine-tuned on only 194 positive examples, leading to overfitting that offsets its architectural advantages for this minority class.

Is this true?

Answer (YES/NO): YES